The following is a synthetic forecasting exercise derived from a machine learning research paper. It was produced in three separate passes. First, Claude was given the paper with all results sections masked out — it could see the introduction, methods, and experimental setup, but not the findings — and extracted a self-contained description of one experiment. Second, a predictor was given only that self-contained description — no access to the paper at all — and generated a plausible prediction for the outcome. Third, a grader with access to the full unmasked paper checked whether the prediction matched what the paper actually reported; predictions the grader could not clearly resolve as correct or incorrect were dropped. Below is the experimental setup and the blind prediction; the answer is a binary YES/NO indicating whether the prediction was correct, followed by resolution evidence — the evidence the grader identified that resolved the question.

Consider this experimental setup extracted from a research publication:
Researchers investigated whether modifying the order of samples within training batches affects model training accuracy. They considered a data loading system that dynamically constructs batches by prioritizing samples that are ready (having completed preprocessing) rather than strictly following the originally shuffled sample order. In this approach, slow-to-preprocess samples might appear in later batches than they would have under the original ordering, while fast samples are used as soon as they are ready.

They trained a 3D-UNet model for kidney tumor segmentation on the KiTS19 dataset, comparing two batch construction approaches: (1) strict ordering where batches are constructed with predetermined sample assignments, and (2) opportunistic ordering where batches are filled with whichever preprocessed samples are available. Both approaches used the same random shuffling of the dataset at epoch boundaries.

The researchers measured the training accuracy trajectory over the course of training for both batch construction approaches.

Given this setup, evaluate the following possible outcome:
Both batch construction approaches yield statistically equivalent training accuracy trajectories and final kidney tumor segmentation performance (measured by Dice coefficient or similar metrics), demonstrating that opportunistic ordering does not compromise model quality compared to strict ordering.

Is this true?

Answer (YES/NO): YES